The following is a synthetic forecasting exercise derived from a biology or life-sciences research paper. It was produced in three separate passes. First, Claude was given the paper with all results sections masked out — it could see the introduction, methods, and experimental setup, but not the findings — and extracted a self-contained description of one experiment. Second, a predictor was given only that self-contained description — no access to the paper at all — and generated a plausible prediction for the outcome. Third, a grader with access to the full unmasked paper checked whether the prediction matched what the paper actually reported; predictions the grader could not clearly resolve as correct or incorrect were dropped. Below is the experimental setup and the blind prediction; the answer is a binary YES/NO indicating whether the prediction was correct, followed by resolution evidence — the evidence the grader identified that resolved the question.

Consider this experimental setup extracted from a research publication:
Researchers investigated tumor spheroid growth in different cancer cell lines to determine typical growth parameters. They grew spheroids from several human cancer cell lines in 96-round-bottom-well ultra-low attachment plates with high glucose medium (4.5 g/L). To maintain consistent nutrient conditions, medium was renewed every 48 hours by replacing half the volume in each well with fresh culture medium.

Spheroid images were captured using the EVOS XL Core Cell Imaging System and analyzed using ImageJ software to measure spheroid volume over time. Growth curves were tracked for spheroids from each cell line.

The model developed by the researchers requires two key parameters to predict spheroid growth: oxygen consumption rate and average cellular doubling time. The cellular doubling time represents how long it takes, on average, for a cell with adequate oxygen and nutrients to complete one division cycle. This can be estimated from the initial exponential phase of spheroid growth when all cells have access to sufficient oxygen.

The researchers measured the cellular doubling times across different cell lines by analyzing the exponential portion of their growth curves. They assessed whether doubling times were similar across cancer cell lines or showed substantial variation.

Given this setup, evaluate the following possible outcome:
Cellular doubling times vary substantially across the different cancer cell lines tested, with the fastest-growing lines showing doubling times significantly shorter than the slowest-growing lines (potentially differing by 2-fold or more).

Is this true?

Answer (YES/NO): YES